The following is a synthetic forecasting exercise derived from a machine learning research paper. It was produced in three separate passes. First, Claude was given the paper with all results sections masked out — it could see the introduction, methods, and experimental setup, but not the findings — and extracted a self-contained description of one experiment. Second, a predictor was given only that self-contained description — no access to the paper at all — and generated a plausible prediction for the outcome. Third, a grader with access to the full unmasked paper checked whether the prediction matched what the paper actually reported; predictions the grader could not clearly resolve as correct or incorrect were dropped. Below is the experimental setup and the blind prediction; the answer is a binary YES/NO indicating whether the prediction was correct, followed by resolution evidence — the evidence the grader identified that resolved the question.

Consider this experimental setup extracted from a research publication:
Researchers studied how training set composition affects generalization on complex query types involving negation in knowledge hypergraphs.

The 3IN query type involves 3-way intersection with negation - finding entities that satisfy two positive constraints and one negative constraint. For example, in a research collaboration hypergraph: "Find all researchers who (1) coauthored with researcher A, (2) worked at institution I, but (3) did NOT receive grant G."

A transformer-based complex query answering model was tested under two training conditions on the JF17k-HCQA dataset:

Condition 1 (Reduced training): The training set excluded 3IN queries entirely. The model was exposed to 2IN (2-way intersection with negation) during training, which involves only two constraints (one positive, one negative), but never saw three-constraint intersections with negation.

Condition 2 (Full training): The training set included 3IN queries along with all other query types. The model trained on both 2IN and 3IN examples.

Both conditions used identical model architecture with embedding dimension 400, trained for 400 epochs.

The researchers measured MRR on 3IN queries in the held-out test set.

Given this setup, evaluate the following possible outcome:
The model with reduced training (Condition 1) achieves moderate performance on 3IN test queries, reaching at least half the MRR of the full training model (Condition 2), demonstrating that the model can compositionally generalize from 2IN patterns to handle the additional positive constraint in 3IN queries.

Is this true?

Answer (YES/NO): YES